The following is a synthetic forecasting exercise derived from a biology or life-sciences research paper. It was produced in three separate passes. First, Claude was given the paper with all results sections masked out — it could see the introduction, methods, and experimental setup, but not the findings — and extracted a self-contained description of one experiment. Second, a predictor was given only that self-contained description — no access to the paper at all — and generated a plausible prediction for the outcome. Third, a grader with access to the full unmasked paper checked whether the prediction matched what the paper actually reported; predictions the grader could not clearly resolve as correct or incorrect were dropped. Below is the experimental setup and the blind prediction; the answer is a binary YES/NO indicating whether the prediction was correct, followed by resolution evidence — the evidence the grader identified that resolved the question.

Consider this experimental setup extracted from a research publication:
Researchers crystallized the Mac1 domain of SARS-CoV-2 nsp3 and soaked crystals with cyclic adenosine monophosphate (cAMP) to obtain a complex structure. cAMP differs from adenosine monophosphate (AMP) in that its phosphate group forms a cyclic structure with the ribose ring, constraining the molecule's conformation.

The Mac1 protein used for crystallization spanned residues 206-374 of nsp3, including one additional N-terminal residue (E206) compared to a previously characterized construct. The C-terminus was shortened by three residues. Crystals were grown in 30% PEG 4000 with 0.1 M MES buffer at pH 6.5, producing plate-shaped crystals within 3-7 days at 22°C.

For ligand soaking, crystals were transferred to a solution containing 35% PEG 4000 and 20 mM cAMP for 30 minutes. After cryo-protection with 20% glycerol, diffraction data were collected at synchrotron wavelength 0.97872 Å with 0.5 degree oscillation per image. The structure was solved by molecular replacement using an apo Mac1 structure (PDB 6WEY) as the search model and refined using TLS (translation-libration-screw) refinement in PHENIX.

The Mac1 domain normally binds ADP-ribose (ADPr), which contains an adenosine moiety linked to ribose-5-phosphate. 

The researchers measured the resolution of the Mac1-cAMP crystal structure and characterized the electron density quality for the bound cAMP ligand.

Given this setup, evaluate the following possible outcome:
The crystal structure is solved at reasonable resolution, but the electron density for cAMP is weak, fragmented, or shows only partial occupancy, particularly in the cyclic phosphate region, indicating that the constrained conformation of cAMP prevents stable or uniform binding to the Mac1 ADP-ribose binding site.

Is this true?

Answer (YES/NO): NO